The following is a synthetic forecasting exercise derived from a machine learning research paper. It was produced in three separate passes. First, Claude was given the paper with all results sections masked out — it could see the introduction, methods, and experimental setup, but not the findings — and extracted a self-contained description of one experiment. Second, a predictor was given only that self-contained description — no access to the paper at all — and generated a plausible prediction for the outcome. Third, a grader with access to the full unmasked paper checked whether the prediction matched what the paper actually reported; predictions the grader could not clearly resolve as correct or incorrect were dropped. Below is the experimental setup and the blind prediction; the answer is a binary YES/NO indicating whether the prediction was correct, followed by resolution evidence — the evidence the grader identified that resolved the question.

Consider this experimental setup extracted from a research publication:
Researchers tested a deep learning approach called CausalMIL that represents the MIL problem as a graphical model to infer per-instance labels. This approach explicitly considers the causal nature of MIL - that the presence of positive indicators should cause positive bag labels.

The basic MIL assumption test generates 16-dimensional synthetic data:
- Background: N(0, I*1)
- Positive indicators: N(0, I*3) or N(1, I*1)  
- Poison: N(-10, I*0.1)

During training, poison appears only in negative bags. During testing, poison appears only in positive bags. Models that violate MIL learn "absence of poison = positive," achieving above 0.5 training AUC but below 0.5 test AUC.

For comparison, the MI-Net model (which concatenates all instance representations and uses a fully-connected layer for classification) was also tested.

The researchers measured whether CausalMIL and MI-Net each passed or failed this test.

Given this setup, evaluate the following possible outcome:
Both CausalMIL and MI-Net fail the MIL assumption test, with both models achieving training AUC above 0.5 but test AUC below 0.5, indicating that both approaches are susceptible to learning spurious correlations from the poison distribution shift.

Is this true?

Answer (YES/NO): NO